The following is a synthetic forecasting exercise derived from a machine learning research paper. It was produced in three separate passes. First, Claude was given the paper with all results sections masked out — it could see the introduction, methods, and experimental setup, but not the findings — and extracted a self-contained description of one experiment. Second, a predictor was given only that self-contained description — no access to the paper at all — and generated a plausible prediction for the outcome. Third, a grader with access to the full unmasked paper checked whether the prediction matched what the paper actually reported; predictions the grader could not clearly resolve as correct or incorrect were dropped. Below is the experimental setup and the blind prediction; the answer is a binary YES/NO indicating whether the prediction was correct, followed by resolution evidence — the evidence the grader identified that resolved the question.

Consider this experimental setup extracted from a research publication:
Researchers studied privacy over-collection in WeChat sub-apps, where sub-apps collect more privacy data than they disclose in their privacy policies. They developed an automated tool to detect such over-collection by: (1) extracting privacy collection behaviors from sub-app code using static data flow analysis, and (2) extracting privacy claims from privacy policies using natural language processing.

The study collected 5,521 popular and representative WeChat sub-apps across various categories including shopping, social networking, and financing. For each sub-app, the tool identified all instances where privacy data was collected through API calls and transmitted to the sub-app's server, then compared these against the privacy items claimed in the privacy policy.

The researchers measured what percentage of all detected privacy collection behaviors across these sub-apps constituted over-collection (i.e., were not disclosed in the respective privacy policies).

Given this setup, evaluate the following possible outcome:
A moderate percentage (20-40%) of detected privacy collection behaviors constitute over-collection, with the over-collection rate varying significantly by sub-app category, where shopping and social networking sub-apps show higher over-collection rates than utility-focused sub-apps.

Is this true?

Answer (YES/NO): NO